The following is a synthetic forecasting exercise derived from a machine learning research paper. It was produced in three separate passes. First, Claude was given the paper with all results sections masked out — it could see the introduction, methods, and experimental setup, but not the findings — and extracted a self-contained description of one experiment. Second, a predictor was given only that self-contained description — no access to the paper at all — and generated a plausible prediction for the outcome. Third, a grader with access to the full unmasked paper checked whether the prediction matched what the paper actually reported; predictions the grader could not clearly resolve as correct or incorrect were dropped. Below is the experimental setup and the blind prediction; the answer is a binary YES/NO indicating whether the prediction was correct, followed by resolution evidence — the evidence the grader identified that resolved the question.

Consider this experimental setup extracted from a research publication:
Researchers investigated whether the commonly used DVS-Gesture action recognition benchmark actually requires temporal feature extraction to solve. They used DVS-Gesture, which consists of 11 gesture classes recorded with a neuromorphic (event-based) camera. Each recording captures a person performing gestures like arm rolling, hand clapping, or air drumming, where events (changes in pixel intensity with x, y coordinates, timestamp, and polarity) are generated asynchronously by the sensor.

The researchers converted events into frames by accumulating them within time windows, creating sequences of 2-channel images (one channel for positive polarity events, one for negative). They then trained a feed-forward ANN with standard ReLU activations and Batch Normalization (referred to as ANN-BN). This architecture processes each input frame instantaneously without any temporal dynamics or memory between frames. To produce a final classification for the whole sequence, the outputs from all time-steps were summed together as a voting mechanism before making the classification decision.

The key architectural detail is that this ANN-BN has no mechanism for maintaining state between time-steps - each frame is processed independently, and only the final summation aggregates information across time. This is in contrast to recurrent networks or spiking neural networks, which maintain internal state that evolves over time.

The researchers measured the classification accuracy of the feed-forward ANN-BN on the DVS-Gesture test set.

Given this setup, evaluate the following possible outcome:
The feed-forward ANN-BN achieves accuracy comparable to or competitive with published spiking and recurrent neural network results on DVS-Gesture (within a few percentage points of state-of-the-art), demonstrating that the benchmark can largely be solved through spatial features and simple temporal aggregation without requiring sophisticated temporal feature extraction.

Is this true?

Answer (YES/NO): YES